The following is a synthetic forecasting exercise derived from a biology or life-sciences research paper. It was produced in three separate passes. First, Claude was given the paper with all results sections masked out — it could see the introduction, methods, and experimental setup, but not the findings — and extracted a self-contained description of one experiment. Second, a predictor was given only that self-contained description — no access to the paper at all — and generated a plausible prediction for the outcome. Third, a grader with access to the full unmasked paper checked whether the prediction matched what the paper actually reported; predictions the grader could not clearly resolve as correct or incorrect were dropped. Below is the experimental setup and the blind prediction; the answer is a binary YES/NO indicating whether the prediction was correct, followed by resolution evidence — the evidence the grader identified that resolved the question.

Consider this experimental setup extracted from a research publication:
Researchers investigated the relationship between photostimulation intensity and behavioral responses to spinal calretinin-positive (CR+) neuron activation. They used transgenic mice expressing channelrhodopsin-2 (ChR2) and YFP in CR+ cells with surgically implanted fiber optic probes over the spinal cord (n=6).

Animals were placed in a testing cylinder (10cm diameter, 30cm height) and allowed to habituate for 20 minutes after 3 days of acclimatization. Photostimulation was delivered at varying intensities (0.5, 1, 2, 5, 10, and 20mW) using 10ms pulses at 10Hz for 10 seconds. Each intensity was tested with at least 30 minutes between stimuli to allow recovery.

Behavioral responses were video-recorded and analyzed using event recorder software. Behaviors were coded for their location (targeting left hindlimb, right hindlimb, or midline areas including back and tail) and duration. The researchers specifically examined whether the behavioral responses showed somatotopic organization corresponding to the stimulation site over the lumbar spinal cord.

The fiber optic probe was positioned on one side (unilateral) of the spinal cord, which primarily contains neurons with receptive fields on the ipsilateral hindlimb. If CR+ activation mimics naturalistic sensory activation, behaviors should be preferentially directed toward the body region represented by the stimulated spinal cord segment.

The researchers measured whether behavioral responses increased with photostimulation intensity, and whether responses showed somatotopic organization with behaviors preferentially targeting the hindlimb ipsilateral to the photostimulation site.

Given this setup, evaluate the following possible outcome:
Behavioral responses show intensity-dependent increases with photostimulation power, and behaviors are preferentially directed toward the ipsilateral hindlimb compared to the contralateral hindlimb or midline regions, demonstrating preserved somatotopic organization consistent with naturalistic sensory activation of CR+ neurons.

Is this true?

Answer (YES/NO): YES